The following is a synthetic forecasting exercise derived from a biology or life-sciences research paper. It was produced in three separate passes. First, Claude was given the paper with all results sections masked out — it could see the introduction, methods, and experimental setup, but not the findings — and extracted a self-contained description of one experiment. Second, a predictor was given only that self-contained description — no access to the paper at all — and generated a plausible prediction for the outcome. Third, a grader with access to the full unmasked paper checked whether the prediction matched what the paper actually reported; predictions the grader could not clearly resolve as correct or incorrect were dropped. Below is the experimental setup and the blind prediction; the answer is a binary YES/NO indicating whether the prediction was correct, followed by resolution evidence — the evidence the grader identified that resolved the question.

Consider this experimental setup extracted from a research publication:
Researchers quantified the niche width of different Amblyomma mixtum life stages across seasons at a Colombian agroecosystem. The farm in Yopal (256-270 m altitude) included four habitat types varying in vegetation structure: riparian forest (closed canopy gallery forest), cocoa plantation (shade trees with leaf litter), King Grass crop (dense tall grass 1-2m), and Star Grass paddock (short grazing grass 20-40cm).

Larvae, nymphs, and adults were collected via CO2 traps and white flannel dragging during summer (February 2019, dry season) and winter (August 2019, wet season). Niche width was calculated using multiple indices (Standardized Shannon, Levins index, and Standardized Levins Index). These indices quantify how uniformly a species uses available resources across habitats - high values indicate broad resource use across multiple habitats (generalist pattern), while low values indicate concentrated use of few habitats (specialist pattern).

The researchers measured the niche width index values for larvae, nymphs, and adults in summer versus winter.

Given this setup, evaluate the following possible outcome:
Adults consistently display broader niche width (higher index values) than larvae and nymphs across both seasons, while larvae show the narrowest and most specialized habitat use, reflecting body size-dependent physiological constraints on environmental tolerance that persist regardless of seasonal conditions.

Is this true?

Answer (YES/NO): NO